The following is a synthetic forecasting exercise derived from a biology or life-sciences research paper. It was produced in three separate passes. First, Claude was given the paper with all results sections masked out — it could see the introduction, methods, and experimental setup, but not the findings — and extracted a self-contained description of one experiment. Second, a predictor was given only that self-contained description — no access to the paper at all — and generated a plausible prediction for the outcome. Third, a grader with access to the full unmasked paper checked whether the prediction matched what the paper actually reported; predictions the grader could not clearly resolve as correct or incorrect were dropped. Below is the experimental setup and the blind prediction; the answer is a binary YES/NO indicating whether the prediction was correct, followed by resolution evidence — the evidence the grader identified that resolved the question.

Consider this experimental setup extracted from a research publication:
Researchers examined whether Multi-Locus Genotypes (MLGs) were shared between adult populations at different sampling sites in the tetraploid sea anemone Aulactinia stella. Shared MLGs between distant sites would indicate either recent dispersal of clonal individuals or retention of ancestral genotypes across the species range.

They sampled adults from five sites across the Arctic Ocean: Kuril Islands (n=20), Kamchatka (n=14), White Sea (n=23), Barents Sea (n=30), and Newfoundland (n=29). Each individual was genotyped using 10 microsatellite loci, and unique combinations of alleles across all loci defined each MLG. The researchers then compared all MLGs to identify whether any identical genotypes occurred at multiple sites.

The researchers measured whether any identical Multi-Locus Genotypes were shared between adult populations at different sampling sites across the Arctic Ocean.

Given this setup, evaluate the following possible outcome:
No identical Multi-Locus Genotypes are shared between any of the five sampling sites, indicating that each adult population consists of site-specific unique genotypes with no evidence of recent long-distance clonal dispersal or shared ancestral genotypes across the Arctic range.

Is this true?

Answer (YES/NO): YES